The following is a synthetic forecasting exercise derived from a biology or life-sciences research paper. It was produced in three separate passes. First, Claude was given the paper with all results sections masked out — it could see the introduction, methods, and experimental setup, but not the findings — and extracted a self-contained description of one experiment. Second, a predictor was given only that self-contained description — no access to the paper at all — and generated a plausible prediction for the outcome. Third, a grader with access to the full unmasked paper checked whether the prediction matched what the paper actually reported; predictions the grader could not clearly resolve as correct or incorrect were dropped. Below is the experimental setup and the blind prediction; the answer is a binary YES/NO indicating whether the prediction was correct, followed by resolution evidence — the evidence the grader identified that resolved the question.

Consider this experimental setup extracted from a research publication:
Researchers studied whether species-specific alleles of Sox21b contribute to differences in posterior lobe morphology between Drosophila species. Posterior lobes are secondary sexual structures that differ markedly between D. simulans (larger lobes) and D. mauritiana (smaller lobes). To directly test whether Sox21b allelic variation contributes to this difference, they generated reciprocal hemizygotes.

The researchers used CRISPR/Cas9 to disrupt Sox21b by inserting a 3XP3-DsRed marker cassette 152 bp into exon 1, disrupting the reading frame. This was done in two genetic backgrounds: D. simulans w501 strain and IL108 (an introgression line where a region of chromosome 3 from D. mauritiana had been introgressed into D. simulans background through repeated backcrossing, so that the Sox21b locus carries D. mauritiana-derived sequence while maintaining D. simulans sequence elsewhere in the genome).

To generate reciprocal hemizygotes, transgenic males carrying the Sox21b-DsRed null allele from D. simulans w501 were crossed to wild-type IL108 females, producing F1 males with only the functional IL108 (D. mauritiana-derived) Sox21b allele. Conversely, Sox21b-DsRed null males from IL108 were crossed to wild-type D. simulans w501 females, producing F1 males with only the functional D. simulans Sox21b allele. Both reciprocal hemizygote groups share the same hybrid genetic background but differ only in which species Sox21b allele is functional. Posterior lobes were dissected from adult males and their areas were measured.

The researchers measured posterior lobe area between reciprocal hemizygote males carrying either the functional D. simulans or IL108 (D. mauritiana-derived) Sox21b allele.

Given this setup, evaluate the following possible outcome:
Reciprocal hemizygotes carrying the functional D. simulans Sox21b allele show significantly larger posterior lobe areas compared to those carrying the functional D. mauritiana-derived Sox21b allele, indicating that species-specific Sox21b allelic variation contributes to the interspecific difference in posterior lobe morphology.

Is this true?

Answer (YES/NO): YES